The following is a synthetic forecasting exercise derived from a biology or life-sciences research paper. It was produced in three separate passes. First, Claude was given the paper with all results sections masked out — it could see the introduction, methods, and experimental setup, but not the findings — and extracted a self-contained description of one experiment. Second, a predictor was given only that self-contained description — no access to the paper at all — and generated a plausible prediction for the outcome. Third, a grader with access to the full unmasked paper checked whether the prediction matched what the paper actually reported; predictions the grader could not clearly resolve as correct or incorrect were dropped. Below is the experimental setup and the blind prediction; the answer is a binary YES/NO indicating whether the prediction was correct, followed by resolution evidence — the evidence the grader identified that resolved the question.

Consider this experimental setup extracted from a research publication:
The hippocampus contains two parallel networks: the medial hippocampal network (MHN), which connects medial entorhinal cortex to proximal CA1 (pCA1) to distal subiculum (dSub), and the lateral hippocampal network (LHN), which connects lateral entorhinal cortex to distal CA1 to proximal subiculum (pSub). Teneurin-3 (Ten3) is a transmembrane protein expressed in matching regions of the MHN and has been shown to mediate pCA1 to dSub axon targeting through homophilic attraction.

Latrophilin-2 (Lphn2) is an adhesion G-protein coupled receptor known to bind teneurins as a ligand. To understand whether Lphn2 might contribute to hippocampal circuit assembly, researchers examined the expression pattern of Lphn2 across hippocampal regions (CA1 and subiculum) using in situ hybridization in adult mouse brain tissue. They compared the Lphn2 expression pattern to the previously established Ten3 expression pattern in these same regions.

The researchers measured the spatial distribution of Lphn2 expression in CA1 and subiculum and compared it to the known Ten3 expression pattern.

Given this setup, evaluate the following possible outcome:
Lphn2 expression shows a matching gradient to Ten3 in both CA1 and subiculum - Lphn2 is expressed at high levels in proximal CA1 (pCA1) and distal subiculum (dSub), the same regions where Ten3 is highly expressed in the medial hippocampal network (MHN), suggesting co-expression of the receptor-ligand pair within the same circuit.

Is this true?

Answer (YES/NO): NO